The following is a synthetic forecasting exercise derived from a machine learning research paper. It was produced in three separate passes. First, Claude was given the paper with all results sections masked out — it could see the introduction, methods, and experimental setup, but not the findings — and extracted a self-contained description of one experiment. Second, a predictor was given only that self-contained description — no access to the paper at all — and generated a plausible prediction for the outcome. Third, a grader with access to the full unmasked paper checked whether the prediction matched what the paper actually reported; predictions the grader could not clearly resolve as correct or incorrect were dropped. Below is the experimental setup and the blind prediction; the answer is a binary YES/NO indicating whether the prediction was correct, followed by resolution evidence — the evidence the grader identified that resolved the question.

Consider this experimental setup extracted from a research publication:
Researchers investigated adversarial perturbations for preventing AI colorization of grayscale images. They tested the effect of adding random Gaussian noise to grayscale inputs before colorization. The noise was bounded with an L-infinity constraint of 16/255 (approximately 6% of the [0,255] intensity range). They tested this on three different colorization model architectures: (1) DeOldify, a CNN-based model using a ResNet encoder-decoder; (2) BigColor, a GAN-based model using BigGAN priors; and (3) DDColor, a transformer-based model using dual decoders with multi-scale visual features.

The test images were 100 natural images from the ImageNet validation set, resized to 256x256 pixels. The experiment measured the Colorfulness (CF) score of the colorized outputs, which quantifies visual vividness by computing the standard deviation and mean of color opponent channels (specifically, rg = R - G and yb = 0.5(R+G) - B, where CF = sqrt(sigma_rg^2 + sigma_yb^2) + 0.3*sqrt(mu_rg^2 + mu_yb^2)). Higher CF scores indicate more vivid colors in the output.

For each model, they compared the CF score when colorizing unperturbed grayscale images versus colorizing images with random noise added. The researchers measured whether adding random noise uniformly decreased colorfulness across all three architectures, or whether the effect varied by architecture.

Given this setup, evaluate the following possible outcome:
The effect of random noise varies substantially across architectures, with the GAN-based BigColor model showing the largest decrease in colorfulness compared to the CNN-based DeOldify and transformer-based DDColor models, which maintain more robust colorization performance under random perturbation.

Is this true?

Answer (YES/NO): NO